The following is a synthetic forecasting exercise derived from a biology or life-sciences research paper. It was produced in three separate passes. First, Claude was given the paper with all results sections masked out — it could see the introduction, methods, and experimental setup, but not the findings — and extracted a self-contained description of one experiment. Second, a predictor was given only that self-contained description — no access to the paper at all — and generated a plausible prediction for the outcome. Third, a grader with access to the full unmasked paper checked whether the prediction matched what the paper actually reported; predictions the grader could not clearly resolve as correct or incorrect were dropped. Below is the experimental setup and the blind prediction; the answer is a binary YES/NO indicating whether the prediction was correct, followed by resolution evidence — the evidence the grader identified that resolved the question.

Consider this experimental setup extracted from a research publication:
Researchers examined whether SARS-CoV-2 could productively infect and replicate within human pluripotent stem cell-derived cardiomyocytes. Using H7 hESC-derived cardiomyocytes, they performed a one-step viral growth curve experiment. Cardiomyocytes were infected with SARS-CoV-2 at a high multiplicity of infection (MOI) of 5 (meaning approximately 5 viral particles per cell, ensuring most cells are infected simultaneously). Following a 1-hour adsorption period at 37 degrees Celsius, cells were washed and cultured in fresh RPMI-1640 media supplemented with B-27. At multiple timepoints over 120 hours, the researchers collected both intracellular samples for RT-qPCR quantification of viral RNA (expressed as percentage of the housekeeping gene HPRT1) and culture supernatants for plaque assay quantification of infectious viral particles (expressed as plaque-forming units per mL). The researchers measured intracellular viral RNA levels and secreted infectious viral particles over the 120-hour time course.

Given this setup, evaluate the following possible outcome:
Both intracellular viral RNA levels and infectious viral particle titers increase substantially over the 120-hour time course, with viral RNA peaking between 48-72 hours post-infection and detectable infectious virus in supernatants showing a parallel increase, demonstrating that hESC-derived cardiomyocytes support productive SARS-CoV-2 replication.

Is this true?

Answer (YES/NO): YES